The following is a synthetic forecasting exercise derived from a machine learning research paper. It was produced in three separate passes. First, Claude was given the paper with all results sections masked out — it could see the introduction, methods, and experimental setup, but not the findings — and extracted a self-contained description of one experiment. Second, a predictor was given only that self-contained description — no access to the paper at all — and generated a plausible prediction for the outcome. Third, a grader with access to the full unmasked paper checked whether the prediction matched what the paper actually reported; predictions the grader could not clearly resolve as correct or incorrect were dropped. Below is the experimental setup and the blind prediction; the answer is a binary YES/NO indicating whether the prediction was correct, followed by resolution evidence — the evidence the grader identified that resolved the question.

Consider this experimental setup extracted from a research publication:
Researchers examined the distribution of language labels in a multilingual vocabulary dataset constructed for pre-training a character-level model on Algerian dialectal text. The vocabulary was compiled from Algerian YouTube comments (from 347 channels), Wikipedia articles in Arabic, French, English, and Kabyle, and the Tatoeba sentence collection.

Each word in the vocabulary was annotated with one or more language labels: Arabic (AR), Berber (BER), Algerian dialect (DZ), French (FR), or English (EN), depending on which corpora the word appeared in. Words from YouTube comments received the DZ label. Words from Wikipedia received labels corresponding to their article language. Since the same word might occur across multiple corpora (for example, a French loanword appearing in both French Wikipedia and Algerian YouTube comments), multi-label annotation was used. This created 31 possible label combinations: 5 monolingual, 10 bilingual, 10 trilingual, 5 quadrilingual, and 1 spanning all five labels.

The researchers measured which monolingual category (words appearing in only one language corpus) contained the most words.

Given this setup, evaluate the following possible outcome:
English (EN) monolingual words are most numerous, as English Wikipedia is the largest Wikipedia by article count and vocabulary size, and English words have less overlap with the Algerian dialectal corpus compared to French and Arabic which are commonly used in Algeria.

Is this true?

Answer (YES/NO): NO